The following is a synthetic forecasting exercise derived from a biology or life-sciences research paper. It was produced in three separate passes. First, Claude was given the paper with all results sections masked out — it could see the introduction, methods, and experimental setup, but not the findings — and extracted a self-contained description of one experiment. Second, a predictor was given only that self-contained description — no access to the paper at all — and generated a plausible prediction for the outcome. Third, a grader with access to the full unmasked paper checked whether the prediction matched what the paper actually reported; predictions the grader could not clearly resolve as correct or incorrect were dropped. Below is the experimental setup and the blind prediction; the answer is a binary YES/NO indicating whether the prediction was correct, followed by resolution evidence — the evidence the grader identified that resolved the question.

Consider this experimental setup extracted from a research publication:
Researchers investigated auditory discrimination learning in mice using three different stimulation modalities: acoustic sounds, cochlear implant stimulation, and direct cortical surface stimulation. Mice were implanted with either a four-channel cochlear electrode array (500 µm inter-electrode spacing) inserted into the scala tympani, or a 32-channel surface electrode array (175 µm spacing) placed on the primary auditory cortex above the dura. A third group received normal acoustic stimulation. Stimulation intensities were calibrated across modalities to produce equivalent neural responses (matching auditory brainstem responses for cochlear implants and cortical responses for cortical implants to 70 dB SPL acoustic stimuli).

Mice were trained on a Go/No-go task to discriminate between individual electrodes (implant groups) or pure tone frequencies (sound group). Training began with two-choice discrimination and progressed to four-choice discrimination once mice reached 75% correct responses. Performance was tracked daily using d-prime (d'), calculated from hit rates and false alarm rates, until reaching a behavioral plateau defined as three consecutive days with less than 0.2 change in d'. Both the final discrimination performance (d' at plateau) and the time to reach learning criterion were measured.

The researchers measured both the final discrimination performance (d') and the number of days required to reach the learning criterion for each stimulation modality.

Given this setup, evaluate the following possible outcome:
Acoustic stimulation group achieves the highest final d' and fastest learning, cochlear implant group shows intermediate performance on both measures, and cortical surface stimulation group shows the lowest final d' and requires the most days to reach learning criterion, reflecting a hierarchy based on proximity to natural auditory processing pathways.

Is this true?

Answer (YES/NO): NO